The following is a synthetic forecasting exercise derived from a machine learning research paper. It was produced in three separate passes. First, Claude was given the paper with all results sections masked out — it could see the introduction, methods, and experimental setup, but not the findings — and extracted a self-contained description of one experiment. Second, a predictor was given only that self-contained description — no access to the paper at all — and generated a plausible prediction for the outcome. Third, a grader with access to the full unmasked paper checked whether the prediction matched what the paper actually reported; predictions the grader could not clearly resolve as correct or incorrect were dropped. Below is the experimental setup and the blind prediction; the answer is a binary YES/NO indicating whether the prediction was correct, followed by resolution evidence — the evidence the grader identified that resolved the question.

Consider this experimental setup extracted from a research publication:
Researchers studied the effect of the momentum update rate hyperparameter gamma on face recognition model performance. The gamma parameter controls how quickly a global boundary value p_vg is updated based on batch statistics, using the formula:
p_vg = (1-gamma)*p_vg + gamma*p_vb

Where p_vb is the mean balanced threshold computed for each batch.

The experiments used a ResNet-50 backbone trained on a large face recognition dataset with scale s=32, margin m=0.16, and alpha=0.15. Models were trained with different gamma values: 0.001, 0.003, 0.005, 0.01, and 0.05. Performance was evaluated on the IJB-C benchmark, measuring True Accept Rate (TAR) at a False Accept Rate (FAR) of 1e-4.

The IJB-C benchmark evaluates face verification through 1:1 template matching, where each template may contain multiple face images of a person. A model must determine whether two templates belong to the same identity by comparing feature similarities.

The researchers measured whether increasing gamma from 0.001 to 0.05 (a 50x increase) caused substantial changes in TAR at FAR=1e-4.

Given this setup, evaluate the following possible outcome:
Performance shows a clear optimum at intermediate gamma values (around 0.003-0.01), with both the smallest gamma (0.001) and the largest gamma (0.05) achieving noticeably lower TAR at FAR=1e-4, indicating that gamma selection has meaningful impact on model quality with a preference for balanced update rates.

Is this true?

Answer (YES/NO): NO